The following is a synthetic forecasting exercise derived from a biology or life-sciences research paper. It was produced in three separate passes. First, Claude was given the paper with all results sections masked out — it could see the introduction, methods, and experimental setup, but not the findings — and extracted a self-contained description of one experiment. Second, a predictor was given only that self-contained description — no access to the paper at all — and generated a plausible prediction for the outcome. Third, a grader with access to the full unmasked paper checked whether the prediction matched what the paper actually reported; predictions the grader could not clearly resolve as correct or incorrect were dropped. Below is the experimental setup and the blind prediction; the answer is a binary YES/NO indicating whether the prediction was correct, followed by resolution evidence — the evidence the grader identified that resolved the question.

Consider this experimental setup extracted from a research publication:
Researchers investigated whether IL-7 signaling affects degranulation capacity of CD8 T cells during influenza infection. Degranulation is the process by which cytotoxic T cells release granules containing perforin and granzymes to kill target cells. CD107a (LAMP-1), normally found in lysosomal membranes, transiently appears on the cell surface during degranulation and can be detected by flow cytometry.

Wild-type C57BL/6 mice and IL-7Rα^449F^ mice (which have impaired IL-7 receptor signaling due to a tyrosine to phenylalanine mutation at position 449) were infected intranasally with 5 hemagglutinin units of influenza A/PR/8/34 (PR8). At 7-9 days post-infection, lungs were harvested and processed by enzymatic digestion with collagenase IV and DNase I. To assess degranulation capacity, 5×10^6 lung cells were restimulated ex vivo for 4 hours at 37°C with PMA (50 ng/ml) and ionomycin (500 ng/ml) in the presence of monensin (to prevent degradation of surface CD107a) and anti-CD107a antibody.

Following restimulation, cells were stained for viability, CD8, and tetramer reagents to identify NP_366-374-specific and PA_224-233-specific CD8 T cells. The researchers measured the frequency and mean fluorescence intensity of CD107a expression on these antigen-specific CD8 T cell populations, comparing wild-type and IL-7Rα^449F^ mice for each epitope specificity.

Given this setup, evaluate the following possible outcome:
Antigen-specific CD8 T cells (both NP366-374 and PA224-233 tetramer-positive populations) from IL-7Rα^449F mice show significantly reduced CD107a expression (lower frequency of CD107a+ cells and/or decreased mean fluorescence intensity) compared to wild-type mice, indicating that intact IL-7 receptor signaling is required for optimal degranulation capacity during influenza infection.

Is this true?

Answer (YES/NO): NO